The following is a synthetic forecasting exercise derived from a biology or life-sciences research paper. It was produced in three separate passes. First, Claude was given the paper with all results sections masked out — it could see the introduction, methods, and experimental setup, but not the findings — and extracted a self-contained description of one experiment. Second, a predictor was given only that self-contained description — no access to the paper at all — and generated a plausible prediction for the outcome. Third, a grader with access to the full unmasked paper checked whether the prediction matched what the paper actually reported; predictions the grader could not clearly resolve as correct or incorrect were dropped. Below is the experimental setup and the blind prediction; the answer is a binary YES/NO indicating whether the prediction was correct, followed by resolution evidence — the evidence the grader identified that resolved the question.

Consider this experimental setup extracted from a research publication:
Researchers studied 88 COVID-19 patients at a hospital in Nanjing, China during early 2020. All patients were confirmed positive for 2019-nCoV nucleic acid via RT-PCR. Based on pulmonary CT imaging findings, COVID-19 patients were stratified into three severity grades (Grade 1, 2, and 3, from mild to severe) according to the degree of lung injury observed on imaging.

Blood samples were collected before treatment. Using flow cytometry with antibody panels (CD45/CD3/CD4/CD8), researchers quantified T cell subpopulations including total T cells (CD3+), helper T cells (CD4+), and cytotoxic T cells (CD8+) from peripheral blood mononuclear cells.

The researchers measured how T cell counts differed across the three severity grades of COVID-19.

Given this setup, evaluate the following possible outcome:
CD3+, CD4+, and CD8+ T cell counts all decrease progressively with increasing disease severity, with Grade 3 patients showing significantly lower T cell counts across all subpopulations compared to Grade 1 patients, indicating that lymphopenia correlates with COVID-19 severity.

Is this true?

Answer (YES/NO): NO